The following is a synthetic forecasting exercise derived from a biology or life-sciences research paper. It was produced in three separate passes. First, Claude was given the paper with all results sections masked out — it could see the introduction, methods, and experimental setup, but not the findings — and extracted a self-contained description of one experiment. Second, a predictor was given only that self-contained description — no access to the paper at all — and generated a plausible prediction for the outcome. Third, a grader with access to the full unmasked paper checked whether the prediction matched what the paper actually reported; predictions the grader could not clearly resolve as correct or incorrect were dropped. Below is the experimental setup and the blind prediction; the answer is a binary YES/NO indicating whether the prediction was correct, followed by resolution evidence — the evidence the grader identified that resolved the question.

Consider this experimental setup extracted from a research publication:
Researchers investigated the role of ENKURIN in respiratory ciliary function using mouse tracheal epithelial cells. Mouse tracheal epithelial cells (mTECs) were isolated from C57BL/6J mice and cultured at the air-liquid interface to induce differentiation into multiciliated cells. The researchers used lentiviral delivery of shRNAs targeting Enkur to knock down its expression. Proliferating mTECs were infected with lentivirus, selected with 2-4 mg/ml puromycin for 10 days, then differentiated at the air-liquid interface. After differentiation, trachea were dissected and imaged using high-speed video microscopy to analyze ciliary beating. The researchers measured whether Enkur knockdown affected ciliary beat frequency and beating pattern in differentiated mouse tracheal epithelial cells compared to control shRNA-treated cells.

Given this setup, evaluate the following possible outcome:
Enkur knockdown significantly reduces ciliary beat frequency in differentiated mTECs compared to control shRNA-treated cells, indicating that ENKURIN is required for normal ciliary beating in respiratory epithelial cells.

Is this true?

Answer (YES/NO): NO